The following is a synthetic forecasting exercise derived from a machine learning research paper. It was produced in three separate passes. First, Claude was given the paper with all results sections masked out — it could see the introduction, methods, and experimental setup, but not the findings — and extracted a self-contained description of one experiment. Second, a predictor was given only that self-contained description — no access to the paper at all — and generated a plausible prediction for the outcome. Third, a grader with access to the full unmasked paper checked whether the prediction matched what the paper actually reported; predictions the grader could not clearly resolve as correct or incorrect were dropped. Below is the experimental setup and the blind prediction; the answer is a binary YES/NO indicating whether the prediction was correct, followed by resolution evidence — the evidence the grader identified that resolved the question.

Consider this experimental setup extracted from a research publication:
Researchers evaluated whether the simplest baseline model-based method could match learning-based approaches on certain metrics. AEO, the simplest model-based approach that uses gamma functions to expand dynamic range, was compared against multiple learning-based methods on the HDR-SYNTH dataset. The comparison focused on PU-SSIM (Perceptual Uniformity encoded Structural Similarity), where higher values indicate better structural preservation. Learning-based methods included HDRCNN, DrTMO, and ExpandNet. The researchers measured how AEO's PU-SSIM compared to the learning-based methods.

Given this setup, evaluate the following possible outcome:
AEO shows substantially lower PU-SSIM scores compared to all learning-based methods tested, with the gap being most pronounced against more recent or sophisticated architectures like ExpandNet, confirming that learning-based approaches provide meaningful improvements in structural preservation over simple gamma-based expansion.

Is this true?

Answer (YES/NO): NO